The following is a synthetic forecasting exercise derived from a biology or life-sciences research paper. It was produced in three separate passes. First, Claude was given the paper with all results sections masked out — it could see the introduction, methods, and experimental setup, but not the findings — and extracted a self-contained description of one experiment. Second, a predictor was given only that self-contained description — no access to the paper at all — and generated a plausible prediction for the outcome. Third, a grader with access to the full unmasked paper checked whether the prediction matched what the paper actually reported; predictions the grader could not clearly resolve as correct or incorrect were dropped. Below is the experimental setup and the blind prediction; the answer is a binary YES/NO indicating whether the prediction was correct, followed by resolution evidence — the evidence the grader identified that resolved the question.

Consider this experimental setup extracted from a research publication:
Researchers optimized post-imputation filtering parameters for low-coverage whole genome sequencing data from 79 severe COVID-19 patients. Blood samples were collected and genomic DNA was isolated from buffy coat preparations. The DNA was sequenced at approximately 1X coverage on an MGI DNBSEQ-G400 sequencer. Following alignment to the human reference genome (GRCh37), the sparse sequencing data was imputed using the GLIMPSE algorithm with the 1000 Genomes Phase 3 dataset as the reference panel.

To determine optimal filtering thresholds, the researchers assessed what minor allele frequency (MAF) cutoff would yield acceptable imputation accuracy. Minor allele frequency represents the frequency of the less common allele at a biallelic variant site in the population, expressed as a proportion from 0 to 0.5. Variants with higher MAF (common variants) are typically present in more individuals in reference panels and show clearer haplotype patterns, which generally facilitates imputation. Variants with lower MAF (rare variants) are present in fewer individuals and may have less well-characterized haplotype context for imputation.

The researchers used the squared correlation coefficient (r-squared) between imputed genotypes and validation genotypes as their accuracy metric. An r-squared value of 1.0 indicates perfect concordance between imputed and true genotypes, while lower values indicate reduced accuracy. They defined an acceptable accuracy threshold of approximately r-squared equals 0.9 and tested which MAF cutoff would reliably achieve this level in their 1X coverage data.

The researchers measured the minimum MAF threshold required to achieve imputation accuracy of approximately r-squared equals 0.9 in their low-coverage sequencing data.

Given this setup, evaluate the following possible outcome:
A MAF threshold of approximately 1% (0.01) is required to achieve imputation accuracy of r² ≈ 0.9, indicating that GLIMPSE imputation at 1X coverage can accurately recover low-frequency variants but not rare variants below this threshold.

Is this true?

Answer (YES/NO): NO